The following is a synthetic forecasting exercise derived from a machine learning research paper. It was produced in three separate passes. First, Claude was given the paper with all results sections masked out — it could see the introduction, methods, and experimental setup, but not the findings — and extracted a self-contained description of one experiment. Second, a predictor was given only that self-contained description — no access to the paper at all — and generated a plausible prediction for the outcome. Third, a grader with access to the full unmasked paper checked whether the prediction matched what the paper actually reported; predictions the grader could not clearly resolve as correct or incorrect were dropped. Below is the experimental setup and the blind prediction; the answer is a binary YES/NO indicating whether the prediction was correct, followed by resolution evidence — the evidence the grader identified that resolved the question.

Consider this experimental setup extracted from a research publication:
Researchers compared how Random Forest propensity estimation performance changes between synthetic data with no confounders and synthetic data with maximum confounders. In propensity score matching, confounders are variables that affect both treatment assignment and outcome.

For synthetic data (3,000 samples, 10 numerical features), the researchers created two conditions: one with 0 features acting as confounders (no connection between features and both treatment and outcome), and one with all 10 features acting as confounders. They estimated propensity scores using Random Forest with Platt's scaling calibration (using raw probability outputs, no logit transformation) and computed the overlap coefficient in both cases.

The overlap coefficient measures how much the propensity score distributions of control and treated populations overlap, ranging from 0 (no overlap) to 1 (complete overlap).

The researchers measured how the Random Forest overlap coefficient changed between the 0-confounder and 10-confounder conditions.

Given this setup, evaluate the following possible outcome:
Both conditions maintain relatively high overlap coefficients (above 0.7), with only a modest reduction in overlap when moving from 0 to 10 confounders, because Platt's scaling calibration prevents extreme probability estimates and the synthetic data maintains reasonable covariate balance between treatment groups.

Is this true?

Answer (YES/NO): NO